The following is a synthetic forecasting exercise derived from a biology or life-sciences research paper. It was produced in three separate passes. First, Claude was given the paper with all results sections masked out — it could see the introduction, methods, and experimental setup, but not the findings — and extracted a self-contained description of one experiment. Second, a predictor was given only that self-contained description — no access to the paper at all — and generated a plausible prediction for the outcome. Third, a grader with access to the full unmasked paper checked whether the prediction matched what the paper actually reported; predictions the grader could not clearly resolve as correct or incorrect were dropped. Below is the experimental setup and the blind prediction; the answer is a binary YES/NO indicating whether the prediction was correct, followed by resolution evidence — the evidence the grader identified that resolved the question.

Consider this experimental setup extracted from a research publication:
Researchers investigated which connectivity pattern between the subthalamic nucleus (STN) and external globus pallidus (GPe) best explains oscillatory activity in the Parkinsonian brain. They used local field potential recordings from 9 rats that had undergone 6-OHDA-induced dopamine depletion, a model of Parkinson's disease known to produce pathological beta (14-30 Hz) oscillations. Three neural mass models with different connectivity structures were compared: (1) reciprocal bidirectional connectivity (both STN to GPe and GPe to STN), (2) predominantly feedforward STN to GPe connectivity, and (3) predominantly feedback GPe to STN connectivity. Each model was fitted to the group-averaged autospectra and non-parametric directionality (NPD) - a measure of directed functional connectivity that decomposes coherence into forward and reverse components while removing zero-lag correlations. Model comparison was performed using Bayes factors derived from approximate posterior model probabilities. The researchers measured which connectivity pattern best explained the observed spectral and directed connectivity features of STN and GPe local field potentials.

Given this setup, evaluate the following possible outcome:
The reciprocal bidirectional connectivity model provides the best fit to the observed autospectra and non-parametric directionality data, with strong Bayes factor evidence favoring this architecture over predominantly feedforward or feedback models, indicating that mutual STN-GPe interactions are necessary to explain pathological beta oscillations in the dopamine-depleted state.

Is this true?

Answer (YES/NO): YES